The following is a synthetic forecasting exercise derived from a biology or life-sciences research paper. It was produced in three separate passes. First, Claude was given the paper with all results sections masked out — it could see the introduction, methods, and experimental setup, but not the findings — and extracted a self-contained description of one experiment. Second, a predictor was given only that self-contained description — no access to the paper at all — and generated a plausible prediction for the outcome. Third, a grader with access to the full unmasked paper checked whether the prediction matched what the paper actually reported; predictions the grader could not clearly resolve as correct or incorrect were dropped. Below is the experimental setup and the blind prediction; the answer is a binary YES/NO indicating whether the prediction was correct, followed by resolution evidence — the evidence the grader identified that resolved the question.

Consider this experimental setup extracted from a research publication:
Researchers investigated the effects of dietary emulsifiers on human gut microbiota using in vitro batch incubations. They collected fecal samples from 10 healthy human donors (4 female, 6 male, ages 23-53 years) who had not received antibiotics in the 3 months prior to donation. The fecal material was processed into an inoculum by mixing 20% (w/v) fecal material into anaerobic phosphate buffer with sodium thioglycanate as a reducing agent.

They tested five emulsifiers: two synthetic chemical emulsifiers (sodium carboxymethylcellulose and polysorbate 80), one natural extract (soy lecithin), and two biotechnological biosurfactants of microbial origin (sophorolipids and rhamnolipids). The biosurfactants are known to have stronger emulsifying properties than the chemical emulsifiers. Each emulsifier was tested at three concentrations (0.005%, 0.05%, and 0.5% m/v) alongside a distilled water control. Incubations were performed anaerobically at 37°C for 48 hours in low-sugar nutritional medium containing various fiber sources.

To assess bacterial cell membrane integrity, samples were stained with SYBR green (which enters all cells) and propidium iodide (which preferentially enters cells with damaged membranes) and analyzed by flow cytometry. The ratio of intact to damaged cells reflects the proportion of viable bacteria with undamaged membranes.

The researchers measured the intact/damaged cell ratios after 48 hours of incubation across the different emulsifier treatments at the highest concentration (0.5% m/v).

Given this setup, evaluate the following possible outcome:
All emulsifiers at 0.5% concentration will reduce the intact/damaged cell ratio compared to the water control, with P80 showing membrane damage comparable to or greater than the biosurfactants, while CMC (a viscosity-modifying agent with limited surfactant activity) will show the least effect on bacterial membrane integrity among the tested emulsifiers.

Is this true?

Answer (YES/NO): NO